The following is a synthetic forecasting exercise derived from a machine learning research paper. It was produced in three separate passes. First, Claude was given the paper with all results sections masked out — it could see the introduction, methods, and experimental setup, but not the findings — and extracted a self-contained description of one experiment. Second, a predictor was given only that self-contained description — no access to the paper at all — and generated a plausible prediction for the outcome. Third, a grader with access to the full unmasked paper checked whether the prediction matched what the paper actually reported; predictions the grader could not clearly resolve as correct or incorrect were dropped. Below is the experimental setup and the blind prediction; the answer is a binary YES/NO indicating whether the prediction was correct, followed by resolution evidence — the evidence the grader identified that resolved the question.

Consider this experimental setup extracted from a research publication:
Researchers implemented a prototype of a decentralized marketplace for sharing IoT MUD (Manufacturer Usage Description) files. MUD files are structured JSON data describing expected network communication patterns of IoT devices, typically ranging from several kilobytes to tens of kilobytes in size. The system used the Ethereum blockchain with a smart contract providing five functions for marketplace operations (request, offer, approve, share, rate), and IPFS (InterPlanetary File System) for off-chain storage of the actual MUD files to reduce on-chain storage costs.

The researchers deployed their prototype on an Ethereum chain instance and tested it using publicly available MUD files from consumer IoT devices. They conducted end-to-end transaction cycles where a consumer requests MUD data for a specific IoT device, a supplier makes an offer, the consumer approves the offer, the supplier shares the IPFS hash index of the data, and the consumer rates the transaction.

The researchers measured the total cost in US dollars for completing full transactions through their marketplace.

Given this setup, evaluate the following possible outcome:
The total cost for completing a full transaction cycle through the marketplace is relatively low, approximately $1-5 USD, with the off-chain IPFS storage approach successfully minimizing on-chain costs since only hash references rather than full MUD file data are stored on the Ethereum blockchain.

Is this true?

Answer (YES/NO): NO